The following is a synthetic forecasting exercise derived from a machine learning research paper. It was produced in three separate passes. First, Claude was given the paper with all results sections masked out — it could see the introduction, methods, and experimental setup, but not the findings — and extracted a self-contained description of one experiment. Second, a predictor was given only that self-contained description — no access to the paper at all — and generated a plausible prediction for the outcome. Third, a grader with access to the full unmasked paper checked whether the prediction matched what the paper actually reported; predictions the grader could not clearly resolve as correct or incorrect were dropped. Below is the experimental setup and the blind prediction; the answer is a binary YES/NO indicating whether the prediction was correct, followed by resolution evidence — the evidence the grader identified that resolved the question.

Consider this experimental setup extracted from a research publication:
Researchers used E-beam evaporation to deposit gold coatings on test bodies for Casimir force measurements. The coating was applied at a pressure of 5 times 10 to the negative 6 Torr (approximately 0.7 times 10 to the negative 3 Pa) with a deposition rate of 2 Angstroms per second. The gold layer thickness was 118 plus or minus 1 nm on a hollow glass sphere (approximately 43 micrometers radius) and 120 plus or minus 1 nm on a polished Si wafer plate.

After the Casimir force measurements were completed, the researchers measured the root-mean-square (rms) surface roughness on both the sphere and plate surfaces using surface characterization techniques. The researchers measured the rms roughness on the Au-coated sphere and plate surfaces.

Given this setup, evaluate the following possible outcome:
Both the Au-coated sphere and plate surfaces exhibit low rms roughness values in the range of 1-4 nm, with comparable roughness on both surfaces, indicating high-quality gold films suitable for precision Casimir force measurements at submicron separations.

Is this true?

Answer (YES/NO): YES